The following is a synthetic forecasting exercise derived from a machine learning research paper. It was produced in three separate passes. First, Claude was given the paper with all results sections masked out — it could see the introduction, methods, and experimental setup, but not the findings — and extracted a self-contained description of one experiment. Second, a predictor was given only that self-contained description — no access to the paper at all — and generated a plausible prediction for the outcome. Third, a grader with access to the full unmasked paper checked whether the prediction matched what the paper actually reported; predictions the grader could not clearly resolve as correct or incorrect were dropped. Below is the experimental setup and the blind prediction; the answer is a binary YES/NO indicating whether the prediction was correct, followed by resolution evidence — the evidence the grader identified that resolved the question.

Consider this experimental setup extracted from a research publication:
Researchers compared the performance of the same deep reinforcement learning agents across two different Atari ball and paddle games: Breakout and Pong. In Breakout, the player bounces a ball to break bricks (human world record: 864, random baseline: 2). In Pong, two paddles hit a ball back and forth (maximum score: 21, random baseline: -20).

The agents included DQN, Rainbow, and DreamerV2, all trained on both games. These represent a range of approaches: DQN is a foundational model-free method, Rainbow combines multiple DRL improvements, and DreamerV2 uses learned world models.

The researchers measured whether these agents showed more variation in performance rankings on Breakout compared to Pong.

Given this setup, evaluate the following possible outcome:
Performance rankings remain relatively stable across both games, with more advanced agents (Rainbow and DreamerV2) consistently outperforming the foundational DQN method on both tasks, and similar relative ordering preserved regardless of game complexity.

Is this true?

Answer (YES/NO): NO